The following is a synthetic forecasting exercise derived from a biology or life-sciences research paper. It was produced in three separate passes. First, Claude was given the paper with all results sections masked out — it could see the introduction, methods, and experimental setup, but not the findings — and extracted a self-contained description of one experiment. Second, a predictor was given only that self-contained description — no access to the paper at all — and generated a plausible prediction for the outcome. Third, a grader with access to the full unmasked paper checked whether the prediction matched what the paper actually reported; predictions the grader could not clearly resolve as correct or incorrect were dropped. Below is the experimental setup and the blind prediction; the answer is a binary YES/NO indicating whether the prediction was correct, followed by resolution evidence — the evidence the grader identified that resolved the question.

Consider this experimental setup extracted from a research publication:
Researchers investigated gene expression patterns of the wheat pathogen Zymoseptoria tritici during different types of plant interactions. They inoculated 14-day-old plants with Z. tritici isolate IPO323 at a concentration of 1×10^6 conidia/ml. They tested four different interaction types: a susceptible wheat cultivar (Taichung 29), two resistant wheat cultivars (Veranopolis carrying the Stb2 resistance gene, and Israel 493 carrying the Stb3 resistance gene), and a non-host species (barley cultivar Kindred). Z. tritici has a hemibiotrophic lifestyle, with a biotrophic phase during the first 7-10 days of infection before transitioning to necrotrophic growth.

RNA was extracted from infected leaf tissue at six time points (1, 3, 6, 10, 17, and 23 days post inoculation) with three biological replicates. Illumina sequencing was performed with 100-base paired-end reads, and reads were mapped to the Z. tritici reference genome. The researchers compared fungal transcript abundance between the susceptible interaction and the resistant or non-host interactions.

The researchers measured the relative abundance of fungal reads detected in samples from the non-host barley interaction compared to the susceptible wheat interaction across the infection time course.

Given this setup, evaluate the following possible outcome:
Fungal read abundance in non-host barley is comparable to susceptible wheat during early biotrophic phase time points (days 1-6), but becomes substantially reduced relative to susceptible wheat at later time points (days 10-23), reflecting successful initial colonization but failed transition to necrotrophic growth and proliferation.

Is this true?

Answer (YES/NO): NO